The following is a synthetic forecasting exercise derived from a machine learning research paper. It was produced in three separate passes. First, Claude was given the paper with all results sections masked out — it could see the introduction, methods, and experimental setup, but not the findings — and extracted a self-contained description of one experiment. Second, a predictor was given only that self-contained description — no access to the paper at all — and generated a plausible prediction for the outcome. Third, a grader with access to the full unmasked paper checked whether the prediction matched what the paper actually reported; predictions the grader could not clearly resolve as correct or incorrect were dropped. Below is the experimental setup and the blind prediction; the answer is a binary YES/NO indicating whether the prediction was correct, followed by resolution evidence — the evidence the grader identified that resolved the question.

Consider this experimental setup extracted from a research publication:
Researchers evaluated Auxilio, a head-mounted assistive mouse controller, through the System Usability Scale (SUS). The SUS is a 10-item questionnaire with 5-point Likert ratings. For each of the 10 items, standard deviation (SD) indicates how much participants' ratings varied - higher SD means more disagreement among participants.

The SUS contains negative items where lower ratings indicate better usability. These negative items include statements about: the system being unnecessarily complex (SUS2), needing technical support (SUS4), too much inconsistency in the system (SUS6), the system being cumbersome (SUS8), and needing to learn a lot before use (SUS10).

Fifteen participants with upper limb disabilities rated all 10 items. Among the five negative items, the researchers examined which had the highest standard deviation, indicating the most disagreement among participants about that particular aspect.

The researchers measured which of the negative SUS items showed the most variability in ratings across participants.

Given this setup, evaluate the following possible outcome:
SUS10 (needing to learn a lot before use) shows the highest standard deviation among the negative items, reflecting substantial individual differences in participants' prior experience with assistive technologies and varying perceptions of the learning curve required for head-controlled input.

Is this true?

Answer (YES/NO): NO